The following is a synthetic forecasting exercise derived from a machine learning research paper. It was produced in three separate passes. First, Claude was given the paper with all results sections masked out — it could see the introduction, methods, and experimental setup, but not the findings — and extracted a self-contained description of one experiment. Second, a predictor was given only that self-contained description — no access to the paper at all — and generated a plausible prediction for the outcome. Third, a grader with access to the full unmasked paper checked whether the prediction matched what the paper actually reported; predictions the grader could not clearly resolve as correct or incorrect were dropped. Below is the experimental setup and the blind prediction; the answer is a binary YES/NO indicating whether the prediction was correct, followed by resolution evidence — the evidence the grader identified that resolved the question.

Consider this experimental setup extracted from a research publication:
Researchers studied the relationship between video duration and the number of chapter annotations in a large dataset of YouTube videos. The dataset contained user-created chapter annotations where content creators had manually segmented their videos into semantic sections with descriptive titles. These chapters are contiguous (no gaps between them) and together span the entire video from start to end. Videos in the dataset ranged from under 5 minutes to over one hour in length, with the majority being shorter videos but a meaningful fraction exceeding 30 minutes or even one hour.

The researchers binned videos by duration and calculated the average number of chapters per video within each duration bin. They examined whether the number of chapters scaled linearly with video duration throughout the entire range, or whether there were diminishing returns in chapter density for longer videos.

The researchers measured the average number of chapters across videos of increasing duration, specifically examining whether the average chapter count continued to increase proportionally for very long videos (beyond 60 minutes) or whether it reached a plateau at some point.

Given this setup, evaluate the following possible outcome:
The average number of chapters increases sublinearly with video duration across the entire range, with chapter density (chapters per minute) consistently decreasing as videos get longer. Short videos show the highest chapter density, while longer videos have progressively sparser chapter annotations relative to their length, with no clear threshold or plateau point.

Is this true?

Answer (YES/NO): NO